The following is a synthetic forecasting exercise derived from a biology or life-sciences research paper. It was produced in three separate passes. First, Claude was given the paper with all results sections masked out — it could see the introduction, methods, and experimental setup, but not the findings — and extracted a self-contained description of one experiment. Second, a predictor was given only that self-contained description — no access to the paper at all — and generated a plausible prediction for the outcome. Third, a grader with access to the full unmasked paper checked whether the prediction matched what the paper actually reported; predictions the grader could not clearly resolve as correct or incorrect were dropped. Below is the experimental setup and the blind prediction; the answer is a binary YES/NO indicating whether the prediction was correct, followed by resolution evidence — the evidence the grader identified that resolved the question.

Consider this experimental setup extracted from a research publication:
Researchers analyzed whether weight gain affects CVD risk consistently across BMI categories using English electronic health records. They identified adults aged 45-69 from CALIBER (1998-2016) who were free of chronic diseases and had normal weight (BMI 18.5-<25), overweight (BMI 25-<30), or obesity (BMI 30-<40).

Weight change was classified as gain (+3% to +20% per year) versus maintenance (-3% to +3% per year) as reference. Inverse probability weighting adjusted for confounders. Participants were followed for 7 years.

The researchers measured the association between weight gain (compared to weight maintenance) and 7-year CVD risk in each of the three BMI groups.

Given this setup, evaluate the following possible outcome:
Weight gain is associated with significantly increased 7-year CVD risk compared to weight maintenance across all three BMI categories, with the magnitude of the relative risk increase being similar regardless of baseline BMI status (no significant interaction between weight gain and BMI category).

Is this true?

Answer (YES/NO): NO